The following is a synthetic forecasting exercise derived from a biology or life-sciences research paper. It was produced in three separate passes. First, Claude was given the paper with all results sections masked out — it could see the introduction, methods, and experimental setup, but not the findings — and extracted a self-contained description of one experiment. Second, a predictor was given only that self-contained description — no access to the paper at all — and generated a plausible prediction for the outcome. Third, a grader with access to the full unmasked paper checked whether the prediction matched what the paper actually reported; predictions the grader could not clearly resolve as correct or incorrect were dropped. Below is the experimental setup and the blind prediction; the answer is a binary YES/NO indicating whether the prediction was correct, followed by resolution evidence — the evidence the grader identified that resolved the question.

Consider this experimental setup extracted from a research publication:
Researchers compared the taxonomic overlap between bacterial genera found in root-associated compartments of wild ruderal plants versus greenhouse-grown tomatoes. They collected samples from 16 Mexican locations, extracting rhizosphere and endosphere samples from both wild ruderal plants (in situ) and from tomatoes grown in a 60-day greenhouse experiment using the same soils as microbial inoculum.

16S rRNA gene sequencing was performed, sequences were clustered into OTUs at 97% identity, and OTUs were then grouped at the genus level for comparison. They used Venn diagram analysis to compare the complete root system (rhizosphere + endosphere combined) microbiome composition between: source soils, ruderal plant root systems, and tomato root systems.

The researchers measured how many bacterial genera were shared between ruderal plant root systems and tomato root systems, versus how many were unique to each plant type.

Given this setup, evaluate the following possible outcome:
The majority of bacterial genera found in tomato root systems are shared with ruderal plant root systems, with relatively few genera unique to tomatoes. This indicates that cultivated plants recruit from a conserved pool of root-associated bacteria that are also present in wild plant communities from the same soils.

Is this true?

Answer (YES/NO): YES